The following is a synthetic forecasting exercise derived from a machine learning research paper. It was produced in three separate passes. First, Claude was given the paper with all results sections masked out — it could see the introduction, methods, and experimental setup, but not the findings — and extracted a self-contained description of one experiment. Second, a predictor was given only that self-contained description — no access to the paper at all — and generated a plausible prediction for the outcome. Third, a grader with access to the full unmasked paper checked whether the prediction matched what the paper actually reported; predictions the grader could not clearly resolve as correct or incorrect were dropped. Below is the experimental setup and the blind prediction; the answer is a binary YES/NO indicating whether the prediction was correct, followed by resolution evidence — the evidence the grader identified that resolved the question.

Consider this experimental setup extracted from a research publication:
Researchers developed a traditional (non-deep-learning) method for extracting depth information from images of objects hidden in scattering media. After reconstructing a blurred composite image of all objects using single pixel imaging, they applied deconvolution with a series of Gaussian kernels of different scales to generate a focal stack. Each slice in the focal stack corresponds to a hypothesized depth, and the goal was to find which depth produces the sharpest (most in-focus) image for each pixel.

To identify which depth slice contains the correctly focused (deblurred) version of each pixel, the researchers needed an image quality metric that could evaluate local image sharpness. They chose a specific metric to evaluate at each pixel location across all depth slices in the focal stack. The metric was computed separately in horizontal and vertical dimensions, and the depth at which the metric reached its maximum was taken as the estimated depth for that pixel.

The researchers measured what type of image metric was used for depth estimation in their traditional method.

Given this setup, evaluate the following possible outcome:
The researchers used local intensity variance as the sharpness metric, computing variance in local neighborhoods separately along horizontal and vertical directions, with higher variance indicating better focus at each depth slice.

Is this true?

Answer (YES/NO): NO